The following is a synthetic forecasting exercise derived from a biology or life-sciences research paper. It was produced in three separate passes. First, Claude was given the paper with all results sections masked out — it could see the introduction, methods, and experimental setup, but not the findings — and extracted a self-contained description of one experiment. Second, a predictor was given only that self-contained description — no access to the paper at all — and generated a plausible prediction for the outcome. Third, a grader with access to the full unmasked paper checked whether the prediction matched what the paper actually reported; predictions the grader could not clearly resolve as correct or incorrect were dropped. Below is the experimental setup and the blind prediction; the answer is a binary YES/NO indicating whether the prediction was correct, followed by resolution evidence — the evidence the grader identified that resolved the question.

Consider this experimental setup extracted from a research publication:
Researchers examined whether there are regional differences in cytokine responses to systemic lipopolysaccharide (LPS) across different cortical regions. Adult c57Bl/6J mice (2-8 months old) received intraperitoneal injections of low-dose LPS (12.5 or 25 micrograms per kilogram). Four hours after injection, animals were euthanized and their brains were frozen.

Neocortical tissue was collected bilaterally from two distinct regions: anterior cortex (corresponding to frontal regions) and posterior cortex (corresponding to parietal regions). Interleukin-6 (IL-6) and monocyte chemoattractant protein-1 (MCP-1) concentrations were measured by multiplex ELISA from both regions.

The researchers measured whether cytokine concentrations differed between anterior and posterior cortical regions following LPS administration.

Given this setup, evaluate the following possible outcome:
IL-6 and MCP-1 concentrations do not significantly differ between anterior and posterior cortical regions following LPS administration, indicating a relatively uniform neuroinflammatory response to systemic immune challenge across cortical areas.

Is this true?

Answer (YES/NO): YES